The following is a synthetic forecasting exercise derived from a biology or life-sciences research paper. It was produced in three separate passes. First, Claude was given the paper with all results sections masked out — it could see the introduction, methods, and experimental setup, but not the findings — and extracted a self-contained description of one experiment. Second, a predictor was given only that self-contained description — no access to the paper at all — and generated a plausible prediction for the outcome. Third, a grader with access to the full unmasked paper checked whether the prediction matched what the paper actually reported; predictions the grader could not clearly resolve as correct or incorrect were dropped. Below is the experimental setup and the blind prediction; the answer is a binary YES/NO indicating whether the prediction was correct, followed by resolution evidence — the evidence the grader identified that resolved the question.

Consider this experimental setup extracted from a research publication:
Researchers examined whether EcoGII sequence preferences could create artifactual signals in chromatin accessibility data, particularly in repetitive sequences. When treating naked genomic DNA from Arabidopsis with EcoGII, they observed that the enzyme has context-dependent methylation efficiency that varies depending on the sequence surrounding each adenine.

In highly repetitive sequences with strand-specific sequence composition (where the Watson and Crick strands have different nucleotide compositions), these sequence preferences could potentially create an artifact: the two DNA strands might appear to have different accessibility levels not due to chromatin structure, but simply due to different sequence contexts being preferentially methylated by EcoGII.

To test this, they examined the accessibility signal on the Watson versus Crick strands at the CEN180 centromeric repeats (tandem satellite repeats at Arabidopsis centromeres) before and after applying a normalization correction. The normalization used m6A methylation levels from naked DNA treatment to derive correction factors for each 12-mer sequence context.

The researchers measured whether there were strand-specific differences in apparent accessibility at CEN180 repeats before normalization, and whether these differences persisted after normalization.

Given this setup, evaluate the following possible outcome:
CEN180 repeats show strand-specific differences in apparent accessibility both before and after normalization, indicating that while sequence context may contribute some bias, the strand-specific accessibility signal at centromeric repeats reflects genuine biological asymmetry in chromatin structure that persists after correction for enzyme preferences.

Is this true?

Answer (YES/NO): NO